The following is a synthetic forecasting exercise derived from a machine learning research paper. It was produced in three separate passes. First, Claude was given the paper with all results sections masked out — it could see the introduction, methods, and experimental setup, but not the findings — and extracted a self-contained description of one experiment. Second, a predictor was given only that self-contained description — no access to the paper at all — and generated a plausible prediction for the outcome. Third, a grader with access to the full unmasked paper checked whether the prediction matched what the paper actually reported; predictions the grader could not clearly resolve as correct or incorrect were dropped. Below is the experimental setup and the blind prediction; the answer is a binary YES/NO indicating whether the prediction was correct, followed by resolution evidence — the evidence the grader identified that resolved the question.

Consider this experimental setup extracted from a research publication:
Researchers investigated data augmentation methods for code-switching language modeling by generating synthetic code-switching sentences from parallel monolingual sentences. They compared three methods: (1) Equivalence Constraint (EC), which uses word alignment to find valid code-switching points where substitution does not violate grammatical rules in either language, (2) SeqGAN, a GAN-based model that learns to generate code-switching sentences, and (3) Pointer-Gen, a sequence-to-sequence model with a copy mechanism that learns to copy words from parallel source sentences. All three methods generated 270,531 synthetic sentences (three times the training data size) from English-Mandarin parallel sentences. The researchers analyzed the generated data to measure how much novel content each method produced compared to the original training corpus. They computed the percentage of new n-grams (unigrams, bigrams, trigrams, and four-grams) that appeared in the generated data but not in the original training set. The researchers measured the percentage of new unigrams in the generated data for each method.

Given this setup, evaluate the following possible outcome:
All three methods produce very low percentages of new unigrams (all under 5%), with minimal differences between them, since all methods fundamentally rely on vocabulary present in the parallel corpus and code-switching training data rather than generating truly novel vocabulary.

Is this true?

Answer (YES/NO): NO